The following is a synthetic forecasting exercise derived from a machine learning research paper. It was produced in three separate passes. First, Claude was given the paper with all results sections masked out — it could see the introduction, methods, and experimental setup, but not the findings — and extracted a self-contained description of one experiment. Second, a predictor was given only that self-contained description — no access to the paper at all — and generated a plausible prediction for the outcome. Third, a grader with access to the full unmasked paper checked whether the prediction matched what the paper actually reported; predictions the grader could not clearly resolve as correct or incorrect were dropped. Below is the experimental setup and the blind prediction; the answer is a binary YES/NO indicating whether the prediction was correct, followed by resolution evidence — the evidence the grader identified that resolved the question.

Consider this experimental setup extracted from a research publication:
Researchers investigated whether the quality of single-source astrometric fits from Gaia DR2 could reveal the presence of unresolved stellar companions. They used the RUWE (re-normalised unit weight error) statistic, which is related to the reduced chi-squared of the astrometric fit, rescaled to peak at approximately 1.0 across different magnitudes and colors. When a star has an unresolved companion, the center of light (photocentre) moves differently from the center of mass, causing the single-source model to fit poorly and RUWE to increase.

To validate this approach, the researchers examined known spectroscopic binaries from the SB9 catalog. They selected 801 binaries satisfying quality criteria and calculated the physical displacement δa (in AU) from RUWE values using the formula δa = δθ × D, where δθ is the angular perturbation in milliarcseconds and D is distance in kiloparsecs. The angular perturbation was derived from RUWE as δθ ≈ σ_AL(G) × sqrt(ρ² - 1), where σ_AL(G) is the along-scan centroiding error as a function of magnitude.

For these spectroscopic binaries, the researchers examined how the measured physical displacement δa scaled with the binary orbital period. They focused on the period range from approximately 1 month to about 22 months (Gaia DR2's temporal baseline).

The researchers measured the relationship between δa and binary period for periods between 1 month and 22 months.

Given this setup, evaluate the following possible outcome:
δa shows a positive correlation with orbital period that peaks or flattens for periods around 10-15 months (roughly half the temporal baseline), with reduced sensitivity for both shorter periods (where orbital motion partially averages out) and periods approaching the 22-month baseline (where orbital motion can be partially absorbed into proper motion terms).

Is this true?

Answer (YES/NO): NO